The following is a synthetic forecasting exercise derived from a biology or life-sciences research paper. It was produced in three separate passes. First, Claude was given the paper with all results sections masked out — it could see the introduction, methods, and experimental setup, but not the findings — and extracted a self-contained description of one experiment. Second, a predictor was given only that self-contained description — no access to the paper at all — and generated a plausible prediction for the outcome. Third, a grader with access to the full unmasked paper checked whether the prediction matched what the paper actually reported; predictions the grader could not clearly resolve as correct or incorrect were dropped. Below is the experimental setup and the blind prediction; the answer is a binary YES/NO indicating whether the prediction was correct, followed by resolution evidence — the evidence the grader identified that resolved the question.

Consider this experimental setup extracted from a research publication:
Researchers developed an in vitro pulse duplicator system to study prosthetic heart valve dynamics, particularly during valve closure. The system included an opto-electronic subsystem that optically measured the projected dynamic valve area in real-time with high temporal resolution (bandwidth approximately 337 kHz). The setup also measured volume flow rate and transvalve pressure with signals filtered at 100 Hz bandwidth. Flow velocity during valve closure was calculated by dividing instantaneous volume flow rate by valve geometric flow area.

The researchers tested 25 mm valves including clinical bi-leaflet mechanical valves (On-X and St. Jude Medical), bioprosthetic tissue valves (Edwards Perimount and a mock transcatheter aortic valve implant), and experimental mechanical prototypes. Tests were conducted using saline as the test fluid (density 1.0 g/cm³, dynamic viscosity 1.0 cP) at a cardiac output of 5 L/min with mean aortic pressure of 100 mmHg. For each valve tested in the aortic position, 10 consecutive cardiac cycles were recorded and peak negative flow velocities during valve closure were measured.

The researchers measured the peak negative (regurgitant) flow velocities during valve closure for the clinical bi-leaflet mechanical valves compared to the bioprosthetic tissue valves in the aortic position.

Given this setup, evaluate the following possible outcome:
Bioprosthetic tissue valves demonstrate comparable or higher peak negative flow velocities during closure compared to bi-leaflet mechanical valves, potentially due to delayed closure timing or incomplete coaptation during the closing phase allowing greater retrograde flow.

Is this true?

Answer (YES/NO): NO